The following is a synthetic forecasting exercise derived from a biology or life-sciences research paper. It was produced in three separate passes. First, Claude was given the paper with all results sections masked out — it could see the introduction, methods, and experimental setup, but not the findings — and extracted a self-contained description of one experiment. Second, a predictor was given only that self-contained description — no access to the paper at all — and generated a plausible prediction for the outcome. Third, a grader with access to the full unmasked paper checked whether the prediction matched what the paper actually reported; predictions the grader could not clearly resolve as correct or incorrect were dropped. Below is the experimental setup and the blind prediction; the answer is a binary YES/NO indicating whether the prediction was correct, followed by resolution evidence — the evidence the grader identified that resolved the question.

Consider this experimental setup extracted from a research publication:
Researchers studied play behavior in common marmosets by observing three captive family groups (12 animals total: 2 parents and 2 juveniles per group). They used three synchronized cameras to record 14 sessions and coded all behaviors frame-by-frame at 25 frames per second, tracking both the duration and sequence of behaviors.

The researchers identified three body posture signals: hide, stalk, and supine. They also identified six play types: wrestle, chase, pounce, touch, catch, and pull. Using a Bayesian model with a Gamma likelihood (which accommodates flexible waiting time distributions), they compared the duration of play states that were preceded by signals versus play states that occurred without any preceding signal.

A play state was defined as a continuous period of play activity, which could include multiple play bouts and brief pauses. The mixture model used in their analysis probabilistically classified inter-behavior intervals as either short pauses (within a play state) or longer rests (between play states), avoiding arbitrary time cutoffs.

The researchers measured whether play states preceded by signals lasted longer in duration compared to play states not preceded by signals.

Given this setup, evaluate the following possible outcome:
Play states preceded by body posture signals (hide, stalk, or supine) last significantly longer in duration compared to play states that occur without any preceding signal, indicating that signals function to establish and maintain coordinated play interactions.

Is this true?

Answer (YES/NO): NO